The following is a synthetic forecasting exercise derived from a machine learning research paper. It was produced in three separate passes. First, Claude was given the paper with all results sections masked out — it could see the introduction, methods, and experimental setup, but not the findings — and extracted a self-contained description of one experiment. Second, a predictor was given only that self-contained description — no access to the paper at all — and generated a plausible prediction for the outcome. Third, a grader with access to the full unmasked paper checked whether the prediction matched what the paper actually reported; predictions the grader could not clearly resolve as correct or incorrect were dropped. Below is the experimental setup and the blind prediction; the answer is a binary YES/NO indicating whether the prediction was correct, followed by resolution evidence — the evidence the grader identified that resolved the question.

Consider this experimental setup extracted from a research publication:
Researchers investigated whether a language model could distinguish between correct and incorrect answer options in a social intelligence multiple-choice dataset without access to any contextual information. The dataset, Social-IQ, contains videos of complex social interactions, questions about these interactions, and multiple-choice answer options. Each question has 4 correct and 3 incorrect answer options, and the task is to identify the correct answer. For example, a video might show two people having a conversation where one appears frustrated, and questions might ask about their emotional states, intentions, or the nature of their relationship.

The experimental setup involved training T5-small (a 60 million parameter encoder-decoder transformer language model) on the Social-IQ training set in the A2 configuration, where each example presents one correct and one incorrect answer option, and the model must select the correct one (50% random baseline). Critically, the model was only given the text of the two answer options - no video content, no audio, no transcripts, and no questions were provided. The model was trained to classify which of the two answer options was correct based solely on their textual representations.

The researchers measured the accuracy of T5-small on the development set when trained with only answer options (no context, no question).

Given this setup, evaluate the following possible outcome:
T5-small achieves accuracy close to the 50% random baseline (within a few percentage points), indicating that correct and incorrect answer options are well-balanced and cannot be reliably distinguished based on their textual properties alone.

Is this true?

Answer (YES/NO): NO